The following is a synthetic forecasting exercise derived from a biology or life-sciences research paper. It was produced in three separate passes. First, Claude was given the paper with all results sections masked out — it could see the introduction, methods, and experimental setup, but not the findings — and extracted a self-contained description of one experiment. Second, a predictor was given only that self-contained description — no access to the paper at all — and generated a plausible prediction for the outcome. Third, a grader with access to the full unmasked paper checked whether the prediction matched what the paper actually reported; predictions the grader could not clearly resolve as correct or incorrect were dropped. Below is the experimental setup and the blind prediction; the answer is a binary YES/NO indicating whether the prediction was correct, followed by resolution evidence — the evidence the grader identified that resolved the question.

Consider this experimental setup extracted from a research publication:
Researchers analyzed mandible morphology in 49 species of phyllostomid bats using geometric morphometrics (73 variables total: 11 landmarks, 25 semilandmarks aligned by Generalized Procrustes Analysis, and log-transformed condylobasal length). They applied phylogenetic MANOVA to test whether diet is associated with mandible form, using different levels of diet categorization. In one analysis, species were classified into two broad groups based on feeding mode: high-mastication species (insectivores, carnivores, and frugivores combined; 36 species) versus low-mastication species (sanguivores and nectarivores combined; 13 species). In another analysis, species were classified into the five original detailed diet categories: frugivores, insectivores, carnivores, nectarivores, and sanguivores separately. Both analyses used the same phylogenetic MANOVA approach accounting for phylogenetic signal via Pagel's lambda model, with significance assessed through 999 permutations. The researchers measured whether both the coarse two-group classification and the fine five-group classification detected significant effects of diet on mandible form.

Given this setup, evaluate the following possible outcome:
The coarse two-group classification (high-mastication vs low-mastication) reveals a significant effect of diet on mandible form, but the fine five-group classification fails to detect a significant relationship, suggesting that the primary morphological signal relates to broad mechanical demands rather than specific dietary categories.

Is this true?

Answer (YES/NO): NO